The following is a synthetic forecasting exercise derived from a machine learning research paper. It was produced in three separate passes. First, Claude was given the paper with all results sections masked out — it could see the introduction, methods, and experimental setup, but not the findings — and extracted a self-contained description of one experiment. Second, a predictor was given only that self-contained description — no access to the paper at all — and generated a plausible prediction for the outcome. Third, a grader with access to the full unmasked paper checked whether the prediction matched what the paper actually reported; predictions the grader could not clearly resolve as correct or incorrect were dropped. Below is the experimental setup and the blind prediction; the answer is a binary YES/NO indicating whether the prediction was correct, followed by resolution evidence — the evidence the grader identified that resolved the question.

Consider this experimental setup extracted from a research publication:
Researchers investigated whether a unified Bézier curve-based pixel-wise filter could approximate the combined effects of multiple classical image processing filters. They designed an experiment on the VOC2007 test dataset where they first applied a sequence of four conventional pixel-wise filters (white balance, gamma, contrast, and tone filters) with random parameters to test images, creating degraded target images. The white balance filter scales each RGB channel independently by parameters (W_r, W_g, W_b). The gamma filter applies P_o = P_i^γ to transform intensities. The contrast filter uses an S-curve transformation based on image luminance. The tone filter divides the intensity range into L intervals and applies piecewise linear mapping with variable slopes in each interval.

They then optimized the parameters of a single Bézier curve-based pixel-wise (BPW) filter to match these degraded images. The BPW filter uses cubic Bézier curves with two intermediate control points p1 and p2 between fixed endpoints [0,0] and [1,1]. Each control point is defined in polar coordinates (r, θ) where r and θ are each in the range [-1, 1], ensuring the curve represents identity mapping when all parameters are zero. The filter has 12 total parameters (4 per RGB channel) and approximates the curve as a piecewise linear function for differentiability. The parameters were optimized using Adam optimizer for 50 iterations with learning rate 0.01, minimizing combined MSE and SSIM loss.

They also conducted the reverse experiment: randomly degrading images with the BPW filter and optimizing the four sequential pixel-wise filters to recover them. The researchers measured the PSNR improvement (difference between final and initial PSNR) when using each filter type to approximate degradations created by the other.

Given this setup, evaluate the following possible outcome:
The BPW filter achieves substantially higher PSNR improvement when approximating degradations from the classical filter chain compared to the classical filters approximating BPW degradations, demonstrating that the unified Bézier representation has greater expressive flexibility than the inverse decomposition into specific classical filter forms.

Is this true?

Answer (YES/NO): NO